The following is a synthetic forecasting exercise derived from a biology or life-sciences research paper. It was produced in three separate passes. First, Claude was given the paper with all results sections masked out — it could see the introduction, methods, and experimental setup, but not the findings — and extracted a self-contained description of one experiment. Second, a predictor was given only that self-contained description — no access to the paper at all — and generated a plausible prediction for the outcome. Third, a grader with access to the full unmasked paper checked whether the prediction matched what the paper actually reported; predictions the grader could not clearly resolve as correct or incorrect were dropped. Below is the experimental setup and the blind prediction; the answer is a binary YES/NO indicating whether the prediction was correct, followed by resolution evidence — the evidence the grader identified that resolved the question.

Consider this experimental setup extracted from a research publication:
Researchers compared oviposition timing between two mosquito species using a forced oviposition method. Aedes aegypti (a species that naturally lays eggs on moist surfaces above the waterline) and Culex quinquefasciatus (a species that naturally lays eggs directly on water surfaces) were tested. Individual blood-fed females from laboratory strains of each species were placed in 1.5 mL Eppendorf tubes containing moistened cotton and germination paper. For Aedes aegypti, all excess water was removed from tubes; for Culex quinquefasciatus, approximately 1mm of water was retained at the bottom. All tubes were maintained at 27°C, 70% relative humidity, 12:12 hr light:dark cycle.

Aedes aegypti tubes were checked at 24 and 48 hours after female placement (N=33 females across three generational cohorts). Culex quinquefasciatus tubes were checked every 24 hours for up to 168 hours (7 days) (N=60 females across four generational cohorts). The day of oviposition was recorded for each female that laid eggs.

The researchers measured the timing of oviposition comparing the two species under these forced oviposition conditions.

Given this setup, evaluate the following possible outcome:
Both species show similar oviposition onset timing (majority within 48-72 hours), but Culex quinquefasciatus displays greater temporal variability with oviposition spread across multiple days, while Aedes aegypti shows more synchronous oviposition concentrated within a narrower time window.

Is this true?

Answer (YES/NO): NO